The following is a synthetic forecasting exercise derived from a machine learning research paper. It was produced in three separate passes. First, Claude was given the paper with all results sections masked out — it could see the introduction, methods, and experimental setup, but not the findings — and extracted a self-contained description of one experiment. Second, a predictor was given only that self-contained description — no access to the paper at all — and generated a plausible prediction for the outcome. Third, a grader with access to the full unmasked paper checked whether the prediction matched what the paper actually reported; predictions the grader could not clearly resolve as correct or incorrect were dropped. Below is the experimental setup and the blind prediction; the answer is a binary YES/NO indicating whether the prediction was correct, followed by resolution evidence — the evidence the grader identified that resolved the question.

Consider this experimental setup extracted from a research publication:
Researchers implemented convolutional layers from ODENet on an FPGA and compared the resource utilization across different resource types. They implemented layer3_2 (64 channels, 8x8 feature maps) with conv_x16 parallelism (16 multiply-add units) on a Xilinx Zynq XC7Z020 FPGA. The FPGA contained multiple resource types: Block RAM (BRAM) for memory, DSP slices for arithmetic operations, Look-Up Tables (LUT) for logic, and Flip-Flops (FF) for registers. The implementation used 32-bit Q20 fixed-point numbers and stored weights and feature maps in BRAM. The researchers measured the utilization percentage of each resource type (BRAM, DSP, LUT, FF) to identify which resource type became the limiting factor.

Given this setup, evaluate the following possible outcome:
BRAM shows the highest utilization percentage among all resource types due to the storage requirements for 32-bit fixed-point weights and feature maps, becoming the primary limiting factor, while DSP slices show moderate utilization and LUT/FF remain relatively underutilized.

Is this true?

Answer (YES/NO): YES